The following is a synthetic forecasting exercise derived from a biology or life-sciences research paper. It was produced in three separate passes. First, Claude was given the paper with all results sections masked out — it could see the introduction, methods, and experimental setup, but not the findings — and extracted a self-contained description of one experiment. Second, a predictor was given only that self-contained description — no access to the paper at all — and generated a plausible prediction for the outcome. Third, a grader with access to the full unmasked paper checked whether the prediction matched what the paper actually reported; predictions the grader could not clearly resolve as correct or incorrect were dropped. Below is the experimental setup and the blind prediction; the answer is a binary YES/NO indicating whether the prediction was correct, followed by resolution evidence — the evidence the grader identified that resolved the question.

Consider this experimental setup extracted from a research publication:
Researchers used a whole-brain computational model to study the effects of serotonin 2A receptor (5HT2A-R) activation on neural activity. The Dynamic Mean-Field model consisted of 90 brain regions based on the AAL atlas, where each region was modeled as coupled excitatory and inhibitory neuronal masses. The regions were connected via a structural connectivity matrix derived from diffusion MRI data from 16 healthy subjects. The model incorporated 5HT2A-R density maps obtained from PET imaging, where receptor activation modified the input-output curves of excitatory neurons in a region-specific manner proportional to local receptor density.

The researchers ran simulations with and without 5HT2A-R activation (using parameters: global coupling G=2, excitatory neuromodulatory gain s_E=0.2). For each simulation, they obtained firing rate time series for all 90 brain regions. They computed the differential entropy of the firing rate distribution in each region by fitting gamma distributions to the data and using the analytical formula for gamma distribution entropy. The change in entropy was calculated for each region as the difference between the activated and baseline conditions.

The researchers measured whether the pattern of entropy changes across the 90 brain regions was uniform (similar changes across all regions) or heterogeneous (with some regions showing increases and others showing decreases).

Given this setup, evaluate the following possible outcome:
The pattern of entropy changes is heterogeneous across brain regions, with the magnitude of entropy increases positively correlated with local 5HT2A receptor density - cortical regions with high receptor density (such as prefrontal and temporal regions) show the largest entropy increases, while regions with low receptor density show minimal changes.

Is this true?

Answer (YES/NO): NO